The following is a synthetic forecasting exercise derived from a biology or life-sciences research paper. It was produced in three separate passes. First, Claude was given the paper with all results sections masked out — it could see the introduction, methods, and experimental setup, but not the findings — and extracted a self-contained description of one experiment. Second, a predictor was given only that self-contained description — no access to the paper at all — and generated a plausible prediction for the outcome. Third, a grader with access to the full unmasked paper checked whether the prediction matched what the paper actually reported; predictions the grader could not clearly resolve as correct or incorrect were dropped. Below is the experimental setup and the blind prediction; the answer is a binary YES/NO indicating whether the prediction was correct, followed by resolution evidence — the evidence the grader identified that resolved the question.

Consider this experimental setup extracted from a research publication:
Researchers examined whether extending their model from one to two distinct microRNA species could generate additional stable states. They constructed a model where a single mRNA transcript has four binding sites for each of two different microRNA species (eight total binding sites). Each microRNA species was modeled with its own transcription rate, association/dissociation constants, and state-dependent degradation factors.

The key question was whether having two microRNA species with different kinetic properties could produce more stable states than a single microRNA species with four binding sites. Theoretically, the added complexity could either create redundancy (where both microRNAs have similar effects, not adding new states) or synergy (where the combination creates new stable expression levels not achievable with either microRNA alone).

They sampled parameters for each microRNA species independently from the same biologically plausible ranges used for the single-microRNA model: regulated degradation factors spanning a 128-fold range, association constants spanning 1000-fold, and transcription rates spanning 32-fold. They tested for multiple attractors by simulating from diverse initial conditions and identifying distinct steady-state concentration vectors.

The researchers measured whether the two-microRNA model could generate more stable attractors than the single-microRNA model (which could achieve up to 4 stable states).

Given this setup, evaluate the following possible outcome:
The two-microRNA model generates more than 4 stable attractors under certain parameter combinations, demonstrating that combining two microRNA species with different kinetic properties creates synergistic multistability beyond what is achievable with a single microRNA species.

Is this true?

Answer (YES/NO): NO